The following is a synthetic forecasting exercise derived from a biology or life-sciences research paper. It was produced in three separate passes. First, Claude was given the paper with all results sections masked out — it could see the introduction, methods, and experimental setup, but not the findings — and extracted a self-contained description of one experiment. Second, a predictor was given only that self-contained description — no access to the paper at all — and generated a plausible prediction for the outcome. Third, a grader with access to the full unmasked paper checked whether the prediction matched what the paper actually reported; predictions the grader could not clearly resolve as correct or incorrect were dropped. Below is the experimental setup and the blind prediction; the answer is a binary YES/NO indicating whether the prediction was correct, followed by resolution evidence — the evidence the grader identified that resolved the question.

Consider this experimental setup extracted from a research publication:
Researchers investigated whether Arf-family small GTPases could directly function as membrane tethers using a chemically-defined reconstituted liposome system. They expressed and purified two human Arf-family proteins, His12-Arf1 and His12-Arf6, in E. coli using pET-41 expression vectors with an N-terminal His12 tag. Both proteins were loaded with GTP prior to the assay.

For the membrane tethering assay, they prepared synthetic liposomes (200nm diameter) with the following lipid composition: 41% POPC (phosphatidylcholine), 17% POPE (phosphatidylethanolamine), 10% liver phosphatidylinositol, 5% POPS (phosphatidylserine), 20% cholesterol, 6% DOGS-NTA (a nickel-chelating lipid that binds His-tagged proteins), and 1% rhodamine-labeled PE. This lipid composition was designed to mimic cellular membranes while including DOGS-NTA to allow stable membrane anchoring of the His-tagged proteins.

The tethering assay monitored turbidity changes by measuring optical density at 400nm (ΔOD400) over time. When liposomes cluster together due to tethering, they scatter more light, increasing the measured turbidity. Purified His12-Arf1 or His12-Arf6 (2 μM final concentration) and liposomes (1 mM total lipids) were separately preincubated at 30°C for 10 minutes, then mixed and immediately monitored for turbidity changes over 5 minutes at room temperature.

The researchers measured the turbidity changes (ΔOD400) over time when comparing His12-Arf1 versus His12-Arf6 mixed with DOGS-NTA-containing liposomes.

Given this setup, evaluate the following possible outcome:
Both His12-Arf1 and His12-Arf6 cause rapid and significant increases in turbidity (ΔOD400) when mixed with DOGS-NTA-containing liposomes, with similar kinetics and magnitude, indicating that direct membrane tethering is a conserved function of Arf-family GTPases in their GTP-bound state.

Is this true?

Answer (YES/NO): NO